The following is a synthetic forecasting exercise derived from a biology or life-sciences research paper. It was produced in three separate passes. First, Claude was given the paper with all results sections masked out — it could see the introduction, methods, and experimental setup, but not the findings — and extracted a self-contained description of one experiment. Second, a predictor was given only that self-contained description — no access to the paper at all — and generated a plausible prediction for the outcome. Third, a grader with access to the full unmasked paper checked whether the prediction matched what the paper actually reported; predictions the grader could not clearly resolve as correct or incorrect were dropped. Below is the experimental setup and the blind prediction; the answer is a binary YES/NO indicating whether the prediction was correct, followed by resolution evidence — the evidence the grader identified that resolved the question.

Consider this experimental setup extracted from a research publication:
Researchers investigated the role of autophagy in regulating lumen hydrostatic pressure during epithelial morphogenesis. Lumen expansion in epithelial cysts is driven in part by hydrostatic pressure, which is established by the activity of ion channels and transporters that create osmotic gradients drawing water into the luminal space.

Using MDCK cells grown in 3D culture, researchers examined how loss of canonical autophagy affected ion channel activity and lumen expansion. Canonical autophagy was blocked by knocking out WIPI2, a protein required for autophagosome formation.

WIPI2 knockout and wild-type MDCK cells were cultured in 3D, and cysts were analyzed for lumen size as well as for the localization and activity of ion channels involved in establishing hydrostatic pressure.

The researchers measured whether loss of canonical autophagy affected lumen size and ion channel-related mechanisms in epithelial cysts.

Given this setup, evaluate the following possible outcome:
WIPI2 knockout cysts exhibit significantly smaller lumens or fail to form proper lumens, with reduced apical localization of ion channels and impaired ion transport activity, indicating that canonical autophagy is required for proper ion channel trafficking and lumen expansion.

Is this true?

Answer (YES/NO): NO